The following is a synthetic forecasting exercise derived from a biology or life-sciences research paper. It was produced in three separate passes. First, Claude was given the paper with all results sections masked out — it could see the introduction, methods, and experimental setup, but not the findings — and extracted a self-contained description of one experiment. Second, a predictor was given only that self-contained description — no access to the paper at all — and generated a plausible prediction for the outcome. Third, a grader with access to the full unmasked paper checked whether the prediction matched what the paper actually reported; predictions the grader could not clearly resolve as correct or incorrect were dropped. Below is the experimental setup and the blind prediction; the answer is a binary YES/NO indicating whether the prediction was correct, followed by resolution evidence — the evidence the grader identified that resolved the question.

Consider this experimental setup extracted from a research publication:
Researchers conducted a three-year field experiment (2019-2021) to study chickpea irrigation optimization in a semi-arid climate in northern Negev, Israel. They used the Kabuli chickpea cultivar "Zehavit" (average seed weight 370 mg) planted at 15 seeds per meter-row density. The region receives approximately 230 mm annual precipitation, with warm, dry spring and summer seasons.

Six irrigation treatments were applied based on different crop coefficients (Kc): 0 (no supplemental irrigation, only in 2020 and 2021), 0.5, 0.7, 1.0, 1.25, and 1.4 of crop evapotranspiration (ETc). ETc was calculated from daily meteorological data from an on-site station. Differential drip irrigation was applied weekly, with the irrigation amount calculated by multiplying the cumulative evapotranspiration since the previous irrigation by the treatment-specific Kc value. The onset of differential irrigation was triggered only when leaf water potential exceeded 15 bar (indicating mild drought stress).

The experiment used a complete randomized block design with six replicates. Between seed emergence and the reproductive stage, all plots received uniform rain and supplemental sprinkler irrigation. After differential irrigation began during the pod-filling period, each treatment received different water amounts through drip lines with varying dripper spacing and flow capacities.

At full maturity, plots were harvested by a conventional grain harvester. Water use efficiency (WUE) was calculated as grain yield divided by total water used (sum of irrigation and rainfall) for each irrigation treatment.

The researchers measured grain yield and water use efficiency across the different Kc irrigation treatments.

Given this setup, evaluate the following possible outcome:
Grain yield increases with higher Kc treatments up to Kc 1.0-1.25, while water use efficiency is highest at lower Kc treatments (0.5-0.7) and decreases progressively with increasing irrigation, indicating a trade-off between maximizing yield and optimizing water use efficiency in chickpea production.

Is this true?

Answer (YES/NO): YES